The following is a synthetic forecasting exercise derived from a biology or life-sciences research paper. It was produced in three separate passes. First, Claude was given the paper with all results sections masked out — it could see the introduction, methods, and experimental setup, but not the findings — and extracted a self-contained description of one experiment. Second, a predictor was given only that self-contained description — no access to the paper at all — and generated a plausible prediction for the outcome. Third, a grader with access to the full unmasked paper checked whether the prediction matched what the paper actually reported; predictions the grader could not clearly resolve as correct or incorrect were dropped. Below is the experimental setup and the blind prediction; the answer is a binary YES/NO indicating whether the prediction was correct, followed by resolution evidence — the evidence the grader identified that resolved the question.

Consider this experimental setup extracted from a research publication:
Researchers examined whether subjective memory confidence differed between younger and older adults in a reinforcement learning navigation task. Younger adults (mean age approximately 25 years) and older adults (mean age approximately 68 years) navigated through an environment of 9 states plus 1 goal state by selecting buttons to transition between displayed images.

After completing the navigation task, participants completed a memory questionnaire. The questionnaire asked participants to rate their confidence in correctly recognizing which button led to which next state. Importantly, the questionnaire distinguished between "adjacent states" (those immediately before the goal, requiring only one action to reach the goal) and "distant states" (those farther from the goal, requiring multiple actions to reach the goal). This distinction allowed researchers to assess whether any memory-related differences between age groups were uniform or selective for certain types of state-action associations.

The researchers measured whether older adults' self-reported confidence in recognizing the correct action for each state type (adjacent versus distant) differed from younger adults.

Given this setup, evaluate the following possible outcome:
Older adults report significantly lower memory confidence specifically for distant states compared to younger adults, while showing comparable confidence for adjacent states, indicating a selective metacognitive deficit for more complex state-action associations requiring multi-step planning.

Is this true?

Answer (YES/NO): YES